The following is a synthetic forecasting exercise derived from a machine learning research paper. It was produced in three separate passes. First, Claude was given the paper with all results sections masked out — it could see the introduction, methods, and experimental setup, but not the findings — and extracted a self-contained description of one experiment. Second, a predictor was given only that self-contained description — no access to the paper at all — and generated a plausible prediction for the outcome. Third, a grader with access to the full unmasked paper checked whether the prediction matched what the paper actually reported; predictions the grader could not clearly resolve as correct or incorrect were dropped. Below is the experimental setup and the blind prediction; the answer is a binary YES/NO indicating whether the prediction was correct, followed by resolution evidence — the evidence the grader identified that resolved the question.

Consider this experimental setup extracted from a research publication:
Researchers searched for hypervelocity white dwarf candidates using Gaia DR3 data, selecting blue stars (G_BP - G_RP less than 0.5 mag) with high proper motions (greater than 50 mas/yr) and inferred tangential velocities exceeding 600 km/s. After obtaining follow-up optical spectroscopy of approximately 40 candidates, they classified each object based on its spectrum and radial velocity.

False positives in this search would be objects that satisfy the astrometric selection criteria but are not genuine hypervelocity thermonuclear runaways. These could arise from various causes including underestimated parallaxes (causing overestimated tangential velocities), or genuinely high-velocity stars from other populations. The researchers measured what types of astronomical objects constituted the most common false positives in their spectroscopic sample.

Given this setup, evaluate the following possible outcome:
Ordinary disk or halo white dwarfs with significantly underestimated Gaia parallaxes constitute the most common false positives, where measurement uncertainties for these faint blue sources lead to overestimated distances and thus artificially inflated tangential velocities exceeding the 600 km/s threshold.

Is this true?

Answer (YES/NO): NO